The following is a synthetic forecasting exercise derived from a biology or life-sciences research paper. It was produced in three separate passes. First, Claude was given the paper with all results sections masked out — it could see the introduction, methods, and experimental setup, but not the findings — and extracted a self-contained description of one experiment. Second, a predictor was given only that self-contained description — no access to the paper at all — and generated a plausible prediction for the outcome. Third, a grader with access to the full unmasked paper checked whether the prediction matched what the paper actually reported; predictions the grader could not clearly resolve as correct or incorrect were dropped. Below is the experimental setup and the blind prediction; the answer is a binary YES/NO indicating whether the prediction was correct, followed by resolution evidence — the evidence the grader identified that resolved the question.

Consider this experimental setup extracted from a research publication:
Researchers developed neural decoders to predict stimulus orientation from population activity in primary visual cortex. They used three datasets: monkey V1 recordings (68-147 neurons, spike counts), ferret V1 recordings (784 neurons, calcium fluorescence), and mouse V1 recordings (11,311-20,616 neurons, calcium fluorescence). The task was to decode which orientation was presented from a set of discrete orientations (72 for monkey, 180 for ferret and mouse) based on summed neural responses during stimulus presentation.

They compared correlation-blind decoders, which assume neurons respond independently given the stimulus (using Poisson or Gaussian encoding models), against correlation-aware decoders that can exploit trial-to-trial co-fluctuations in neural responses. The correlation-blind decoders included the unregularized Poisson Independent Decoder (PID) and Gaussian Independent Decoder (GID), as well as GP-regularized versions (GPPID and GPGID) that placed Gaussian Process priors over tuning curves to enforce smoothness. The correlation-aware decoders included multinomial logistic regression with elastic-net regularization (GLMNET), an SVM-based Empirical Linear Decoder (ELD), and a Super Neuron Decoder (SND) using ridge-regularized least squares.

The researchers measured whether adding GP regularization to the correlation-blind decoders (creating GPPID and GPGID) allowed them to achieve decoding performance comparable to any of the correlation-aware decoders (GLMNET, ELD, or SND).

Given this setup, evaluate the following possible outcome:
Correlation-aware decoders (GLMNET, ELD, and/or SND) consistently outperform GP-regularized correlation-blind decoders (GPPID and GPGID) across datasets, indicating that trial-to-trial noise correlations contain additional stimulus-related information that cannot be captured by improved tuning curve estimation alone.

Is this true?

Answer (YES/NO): YES